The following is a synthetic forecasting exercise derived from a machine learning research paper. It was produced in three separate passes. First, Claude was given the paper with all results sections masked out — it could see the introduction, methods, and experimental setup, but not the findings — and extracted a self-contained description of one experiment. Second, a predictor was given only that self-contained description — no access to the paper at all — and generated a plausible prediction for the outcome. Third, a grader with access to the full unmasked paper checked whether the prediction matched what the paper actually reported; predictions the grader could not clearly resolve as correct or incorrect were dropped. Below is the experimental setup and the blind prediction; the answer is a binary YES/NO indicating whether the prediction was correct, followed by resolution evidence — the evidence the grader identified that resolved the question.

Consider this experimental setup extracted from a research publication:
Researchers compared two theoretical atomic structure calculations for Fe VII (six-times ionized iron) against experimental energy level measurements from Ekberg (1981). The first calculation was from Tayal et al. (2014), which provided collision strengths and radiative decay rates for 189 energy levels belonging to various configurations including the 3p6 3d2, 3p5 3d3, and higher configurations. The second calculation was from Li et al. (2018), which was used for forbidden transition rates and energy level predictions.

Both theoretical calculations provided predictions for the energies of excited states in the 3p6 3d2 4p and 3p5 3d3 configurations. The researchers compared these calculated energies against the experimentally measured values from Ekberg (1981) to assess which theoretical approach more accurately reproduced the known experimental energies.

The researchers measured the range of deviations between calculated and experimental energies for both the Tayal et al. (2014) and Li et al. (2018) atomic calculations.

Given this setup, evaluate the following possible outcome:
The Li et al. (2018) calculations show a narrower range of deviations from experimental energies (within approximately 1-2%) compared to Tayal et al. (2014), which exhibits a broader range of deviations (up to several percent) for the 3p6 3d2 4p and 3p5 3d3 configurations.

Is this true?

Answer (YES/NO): YES